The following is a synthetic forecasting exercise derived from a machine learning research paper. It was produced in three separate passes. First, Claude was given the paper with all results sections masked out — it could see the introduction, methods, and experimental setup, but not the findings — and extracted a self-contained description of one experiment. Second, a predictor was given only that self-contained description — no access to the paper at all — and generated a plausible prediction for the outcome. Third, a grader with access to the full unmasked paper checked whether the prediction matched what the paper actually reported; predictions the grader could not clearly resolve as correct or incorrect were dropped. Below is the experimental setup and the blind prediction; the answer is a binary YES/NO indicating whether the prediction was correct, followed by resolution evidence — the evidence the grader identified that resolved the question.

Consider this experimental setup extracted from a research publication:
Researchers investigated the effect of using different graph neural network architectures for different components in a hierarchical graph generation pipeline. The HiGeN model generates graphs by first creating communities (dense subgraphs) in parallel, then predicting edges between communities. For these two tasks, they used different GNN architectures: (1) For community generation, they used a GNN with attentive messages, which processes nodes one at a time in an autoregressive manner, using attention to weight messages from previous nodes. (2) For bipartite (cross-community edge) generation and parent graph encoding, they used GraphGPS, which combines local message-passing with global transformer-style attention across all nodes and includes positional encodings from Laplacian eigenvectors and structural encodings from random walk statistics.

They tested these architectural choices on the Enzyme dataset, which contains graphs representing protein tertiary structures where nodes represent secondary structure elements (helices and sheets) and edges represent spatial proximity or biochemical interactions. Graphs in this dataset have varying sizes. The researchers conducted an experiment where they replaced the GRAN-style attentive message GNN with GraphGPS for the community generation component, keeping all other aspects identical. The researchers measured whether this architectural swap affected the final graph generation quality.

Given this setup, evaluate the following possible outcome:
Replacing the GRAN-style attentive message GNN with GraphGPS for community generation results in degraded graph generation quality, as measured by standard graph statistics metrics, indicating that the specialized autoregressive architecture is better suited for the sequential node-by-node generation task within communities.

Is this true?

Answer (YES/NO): NO